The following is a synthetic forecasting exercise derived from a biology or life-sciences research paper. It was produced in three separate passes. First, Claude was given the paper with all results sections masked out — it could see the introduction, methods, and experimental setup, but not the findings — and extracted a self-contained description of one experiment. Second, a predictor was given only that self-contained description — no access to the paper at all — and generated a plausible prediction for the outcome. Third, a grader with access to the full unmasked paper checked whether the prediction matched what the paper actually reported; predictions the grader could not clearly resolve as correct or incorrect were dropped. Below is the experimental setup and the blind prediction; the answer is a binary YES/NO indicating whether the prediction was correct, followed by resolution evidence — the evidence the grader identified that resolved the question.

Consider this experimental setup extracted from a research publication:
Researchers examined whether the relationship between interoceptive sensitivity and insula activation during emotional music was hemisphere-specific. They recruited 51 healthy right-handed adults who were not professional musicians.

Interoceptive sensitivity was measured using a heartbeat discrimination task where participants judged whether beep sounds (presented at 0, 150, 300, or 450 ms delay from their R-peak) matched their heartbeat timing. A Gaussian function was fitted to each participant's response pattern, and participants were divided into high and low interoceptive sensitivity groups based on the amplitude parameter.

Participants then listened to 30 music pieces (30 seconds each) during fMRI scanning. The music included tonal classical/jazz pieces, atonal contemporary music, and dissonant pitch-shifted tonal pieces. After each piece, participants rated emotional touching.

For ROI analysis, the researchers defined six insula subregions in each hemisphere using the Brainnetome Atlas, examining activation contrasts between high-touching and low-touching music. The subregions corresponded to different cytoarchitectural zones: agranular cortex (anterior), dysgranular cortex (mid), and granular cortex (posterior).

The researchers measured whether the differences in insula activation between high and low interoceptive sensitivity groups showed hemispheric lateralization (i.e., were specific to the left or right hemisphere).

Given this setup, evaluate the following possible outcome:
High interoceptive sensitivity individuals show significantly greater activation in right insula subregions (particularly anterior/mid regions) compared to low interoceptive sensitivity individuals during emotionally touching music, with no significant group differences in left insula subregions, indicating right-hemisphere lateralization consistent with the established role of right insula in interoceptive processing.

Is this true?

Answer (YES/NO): NO